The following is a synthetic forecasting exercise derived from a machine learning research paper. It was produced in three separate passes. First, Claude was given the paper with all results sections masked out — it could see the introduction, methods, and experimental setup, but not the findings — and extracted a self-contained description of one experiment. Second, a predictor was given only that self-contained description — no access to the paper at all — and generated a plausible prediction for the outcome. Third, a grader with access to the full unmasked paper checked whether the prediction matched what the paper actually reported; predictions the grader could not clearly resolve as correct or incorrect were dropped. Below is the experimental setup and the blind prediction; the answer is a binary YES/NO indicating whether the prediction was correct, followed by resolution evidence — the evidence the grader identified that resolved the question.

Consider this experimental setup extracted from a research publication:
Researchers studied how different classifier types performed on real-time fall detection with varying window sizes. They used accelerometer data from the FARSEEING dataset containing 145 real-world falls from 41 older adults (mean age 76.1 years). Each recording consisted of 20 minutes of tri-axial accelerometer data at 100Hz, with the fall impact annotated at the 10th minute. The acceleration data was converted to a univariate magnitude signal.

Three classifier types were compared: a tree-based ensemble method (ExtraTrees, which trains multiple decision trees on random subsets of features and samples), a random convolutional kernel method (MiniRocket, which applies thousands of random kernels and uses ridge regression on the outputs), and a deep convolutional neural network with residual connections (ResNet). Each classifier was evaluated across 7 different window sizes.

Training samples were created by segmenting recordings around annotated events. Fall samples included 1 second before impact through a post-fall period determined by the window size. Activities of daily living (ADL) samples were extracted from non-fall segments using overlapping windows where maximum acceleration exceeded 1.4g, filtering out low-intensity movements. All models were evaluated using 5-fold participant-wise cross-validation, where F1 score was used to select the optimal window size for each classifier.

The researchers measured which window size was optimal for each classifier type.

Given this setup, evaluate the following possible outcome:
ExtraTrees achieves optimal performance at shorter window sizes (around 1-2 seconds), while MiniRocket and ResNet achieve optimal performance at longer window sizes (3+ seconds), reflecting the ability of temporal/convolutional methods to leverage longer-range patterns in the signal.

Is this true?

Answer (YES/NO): NO